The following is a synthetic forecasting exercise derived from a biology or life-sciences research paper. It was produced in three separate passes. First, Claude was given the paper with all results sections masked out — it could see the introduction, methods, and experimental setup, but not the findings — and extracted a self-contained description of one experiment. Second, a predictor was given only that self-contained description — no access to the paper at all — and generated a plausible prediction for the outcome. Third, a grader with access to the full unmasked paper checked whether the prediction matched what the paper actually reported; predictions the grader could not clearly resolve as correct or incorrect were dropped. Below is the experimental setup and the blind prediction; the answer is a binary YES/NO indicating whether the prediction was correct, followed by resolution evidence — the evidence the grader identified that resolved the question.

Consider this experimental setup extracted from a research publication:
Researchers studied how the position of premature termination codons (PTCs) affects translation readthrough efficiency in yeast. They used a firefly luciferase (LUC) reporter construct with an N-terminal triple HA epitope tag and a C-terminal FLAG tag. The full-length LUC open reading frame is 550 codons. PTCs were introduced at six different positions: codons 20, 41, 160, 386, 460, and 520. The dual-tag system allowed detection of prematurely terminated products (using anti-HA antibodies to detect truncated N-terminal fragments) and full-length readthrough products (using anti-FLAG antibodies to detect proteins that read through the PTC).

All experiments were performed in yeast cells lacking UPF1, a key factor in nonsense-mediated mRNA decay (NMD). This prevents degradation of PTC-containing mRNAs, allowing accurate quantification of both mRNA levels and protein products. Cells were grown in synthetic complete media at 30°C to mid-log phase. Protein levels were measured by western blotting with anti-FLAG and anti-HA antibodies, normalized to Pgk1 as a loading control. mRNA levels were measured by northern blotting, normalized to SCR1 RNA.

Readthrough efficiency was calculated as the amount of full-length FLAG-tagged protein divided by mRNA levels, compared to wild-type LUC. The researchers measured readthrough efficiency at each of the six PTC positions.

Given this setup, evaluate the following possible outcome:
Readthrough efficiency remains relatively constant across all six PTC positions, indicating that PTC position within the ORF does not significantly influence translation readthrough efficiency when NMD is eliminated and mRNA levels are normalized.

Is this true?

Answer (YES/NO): NO